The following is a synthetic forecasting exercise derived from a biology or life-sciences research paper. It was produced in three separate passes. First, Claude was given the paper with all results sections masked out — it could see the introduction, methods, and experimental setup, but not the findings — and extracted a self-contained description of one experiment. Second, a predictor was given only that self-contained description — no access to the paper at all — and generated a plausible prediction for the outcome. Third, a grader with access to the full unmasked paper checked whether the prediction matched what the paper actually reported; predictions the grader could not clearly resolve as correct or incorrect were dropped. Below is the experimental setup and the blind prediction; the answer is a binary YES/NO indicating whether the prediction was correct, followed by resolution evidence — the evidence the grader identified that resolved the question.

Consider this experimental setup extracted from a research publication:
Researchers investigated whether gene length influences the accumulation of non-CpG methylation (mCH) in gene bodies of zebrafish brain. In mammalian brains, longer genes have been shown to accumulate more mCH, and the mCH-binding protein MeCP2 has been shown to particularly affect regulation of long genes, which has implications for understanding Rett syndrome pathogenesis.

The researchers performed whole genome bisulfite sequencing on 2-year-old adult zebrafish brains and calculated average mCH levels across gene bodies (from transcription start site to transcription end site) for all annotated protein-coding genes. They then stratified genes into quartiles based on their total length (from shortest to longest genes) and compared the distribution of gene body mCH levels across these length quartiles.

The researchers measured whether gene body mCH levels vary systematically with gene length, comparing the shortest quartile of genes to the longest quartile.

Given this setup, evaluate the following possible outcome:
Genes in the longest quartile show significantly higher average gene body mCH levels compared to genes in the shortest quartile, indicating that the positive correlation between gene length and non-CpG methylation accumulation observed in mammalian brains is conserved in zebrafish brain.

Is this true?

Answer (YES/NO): YES